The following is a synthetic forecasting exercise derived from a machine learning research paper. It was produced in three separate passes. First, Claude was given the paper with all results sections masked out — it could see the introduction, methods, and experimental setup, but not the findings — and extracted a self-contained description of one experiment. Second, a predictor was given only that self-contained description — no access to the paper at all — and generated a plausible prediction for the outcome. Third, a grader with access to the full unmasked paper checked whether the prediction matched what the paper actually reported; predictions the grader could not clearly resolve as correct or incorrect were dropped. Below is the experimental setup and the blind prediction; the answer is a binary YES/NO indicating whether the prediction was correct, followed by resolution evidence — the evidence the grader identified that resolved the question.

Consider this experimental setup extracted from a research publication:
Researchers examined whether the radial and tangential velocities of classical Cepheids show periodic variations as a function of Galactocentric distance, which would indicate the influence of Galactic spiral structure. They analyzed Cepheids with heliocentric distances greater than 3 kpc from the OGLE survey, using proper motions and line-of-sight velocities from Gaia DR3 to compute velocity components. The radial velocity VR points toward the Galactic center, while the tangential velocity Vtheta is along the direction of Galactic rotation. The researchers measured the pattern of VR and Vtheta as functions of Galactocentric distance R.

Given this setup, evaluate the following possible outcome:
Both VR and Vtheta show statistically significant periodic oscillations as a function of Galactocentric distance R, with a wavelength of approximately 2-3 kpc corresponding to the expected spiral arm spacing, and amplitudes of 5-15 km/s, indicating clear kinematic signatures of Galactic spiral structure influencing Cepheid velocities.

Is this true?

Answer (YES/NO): NO